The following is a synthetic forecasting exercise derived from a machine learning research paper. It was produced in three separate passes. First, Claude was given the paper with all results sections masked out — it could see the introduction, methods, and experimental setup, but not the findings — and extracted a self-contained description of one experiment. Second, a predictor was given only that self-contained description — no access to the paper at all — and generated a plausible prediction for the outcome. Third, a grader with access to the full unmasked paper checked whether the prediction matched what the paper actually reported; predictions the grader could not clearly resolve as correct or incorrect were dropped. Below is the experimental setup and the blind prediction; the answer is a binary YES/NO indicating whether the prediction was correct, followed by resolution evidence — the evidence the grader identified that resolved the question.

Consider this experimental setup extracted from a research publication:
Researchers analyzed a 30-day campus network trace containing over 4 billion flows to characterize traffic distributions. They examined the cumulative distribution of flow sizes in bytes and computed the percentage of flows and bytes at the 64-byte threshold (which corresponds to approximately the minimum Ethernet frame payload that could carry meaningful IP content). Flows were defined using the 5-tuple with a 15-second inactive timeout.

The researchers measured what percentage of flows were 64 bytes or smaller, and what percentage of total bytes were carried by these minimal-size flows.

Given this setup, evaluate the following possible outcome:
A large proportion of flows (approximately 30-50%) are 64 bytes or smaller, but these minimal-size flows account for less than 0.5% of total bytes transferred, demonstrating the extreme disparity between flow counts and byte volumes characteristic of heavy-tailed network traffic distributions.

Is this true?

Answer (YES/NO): NO